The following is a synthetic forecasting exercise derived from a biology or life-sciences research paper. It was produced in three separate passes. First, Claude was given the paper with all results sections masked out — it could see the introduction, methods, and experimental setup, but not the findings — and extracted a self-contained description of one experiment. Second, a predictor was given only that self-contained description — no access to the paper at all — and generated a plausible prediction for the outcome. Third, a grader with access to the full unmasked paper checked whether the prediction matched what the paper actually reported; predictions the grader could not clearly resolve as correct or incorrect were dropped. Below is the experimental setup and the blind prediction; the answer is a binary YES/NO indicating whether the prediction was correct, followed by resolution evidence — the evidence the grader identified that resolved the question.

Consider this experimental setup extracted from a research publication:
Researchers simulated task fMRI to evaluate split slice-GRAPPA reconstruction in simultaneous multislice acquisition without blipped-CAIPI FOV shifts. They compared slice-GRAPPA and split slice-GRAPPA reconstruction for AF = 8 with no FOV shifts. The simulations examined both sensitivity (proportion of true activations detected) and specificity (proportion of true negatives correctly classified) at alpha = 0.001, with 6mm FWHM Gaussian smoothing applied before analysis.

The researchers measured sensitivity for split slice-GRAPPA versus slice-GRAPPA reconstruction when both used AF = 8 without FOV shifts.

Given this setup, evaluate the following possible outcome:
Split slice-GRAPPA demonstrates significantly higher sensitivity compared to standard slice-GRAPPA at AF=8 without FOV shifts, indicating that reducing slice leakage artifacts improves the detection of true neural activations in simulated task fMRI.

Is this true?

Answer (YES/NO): NO